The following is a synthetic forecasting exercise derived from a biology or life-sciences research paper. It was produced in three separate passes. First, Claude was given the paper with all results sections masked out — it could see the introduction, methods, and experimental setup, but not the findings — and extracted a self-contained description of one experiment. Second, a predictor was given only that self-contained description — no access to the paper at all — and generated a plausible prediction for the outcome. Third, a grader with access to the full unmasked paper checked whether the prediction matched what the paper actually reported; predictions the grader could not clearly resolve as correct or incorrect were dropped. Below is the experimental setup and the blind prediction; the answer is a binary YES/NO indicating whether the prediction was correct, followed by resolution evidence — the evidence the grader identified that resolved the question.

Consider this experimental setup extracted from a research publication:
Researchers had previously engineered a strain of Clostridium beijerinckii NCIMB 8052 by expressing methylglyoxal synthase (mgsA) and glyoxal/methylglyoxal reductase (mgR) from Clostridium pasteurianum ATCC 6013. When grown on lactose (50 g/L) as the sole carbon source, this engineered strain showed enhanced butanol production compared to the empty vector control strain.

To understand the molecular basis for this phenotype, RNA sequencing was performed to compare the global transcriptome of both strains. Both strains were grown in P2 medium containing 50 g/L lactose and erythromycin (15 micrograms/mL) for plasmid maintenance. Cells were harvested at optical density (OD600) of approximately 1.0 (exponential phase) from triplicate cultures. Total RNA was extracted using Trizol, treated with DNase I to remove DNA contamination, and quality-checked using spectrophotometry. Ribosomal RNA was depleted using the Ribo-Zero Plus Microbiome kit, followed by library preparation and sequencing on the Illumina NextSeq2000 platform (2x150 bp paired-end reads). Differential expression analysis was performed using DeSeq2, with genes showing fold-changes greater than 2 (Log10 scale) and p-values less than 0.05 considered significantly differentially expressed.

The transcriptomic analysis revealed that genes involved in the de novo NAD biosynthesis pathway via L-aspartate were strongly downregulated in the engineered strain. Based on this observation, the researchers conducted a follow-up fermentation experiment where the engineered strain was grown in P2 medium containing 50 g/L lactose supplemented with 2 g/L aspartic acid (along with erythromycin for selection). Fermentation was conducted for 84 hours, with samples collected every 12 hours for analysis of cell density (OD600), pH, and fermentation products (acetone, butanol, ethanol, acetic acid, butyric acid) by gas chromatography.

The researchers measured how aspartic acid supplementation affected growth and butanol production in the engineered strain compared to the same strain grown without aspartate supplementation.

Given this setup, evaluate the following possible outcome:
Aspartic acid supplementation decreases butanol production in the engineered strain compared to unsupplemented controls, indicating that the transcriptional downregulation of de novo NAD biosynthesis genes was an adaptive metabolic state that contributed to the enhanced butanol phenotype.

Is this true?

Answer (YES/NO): YES